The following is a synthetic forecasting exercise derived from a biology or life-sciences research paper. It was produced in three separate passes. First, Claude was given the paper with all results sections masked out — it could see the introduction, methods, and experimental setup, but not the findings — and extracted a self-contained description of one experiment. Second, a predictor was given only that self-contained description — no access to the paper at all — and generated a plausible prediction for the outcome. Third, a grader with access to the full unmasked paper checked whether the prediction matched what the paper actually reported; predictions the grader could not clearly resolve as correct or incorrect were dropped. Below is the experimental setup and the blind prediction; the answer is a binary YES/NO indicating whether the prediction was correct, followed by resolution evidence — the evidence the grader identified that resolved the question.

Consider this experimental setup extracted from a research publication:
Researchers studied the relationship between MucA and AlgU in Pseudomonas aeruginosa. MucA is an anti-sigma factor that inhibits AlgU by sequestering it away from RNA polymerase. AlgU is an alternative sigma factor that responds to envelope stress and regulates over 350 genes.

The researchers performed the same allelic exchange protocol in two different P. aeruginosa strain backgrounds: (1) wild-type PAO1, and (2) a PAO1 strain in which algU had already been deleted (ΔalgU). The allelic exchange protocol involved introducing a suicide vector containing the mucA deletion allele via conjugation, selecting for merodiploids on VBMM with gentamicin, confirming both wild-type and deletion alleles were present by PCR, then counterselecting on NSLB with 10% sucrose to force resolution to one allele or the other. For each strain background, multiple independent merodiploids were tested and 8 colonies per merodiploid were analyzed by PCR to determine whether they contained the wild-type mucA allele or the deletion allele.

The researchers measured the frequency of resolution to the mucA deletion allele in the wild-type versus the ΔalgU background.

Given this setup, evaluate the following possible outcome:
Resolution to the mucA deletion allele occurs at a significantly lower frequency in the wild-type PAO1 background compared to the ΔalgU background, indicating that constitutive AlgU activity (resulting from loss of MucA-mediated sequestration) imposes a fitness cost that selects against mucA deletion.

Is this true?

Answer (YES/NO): YES